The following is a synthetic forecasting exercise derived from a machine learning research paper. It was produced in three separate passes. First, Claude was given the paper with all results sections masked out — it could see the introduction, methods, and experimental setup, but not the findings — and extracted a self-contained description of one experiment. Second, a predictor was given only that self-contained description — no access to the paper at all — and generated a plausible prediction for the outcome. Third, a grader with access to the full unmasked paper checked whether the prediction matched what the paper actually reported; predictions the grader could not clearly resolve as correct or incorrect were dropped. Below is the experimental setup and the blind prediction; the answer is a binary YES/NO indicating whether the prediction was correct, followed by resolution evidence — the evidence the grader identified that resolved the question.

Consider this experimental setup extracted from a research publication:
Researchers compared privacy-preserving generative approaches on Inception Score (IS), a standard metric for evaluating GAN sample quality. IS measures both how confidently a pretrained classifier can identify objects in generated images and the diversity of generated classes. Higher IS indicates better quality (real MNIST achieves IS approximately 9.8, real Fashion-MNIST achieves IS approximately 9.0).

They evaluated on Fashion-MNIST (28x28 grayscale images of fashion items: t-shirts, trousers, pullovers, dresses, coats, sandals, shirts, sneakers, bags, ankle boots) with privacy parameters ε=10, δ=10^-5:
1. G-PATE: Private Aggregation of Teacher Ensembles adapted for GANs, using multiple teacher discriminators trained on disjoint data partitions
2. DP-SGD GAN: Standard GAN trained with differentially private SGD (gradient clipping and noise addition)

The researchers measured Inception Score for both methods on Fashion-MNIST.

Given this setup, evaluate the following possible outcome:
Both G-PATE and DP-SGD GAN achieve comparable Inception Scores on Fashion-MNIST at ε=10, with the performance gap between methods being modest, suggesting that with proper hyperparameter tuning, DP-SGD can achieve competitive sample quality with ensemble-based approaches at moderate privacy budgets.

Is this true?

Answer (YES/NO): YES